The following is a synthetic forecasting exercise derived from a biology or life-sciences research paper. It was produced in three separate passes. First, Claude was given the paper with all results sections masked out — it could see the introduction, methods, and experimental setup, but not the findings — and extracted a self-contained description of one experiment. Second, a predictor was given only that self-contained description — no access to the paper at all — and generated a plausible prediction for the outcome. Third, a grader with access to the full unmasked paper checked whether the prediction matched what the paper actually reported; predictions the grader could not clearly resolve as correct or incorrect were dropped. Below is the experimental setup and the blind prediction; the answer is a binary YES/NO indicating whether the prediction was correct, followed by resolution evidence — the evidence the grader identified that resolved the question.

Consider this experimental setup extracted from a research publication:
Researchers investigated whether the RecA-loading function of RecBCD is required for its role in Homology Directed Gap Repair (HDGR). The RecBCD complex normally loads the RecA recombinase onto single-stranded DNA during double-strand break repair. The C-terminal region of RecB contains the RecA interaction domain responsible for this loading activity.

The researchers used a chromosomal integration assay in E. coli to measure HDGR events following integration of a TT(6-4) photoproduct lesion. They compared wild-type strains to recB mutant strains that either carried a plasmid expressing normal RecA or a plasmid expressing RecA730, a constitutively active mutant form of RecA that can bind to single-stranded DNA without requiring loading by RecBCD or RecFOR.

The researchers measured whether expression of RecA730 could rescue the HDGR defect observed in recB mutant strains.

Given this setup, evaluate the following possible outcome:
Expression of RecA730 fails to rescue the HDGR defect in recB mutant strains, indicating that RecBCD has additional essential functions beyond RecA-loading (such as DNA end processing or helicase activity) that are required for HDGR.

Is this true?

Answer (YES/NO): NO